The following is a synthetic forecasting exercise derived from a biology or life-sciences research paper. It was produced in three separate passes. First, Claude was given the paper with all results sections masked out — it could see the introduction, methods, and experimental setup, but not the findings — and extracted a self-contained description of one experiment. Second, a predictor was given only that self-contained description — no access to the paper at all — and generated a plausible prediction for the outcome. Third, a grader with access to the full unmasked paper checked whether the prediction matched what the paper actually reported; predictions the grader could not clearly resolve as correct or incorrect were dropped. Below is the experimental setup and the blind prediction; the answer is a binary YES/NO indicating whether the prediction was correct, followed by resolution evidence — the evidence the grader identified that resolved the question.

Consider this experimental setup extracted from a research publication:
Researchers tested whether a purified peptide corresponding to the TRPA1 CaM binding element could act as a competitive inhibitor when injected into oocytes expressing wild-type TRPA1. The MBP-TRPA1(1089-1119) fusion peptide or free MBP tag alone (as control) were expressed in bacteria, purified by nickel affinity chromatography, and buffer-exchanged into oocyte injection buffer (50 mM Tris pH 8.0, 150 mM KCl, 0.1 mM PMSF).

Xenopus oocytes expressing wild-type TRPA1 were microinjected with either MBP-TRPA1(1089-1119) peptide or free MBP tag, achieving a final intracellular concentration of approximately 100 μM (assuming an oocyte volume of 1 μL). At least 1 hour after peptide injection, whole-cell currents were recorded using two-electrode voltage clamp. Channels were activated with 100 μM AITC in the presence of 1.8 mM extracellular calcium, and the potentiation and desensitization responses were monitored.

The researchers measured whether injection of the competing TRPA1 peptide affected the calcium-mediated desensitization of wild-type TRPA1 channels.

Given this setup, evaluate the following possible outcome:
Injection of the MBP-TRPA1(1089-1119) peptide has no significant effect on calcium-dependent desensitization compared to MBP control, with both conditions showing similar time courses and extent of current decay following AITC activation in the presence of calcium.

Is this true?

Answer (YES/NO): NO